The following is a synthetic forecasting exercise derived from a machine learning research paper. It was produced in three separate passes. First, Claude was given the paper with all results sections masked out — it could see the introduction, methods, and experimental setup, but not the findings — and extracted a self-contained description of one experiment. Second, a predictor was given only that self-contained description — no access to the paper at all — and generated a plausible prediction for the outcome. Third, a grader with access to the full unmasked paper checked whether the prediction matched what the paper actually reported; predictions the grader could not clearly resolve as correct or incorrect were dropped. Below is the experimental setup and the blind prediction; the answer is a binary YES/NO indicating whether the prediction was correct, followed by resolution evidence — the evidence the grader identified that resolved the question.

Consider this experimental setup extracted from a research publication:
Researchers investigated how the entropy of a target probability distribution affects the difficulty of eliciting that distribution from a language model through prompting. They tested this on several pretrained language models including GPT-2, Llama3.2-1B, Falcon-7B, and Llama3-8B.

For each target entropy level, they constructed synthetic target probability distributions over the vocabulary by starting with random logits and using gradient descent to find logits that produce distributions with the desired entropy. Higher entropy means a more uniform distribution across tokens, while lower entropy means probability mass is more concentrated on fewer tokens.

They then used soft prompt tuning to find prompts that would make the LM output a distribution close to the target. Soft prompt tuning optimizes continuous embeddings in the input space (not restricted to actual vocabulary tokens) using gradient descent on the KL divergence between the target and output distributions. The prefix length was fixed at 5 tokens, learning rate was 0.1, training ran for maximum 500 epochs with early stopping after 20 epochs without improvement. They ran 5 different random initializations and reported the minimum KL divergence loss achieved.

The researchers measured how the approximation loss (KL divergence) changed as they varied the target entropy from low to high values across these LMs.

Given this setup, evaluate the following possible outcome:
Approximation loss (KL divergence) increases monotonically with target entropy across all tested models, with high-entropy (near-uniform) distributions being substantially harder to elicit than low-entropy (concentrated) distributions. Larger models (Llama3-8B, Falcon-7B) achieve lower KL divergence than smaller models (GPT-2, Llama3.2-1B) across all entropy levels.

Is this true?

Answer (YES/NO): NO